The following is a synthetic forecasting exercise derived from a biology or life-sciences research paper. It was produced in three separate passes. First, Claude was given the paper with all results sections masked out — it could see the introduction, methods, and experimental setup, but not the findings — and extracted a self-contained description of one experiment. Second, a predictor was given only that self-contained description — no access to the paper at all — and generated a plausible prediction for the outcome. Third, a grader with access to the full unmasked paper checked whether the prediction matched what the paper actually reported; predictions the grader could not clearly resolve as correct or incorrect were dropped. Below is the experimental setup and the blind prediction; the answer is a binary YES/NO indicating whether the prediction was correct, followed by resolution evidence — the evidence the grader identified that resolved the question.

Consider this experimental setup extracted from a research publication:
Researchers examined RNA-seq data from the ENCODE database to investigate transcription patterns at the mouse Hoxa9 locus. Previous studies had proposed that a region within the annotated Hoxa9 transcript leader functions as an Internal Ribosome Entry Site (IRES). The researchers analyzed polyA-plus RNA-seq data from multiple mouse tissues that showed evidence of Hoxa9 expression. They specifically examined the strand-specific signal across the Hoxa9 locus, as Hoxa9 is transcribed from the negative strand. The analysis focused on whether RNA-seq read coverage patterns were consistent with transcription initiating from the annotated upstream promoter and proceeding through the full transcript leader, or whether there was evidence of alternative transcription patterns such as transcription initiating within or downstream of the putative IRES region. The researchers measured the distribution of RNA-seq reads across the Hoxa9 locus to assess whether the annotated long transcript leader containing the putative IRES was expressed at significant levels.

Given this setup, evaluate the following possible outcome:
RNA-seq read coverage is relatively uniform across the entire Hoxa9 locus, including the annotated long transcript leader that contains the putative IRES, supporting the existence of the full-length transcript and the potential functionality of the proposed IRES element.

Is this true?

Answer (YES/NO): NO